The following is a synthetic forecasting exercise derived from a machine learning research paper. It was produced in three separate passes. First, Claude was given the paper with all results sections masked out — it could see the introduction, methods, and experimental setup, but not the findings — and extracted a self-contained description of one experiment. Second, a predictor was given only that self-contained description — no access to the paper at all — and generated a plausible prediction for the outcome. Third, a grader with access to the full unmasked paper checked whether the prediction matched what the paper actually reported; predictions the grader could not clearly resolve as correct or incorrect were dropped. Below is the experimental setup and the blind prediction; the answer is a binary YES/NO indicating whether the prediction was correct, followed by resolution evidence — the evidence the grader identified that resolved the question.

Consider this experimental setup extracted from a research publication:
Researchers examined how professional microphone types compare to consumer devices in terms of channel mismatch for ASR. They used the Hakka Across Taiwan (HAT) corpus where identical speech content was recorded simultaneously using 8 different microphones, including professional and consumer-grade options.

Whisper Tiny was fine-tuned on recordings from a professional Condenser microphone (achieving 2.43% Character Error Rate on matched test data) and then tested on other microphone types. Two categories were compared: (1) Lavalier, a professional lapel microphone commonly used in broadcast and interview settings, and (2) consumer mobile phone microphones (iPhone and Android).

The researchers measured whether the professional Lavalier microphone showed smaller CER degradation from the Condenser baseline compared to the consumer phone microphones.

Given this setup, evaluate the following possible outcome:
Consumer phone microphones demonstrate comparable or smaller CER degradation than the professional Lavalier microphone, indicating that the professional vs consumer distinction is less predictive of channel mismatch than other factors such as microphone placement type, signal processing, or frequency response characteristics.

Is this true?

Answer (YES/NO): NO